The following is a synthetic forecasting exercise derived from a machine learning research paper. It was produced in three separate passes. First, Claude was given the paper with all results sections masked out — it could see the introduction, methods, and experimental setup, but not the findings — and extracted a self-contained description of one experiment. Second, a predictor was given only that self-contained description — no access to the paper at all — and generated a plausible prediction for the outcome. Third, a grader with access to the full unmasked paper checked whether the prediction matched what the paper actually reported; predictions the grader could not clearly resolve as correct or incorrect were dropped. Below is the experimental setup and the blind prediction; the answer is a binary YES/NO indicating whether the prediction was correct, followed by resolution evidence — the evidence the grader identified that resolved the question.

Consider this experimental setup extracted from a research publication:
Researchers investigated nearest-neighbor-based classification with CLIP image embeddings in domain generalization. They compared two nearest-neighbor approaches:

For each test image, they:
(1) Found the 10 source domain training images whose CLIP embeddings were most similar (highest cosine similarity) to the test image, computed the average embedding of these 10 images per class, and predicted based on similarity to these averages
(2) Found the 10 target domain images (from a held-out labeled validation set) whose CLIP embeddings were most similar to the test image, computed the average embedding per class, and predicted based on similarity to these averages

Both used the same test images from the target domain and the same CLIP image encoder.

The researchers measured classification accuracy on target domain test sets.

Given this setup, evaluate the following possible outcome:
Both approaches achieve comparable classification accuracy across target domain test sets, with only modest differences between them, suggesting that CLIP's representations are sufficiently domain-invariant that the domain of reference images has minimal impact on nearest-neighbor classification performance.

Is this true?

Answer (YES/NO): NO